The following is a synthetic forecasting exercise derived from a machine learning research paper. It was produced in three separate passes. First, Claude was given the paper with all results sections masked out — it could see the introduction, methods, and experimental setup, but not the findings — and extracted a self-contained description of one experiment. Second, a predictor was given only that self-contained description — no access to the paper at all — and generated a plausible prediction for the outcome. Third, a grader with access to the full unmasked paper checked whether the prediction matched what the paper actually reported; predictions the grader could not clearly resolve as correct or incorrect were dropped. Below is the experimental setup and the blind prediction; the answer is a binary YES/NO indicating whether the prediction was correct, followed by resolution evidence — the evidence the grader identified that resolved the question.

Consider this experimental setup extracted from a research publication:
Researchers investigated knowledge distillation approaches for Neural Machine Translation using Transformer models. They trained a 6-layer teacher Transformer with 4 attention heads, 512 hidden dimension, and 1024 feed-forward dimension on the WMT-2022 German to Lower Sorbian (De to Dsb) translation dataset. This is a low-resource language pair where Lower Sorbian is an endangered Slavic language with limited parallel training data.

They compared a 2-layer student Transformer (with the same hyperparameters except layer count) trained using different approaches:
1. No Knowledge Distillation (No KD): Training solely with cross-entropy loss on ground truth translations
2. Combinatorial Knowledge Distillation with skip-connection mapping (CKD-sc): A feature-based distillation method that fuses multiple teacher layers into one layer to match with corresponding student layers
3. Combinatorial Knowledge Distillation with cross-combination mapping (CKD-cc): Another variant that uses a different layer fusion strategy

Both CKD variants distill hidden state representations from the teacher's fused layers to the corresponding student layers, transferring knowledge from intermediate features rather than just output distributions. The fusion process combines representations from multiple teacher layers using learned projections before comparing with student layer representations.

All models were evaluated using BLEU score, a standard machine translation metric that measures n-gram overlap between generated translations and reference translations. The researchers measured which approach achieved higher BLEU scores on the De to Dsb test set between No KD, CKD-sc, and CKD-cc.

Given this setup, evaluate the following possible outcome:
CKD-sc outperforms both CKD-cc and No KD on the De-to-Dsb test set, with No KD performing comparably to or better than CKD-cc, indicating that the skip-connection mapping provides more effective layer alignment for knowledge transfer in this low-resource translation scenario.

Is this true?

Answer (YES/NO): NO